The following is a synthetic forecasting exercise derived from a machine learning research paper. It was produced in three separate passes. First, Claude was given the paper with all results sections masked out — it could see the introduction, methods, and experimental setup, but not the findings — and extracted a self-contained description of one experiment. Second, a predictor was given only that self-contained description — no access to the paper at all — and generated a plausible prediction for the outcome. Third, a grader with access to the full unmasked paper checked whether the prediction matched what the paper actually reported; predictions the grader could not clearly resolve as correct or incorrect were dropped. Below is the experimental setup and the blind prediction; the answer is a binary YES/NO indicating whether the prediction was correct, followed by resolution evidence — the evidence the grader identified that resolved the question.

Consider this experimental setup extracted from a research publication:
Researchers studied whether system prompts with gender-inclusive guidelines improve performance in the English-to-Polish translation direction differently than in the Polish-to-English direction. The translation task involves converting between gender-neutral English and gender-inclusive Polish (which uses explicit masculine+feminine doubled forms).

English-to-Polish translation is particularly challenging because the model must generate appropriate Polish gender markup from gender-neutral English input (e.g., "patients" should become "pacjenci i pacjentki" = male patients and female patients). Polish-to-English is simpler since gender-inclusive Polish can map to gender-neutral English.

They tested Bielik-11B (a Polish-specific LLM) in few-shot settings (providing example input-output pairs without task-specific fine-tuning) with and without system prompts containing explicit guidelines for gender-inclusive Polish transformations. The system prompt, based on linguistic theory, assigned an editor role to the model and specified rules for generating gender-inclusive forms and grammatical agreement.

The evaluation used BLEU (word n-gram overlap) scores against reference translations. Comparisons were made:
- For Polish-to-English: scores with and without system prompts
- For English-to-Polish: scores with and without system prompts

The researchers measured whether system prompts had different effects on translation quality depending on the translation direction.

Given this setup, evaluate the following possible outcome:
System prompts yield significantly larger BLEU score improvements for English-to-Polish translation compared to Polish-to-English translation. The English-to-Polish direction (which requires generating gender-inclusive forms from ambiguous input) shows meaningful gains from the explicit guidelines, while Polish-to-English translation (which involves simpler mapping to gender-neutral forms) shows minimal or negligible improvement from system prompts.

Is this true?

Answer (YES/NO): YES